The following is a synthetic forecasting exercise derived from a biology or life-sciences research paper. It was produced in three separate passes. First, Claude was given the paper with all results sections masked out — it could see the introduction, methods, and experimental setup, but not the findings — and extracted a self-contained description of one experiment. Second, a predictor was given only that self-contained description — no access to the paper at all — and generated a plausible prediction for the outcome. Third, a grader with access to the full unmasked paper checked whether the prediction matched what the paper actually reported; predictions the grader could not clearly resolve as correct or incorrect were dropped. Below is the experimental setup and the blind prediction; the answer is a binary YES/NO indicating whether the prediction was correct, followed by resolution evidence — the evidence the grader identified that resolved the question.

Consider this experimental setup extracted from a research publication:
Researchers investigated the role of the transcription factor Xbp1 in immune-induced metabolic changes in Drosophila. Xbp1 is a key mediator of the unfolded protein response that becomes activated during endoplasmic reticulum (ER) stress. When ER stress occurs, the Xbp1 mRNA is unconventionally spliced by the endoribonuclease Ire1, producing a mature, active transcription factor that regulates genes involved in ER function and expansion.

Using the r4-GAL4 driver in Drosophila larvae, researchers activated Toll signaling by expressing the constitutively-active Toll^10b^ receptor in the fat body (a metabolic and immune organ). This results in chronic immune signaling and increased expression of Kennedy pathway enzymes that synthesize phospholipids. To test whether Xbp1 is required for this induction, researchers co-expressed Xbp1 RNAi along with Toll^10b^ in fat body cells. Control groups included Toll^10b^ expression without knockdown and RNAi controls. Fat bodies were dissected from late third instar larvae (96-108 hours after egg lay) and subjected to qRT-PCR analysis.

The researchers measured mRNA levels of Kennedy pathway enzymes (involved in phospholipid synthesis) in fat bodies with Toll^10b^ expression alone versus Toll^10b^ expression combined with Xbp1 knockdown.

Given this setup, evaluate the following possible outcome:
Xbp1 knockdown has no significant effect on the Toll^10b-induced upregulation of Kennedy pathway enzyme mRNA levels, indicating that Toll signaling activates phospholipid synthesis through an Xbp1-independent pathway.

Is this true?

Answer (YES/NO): NO